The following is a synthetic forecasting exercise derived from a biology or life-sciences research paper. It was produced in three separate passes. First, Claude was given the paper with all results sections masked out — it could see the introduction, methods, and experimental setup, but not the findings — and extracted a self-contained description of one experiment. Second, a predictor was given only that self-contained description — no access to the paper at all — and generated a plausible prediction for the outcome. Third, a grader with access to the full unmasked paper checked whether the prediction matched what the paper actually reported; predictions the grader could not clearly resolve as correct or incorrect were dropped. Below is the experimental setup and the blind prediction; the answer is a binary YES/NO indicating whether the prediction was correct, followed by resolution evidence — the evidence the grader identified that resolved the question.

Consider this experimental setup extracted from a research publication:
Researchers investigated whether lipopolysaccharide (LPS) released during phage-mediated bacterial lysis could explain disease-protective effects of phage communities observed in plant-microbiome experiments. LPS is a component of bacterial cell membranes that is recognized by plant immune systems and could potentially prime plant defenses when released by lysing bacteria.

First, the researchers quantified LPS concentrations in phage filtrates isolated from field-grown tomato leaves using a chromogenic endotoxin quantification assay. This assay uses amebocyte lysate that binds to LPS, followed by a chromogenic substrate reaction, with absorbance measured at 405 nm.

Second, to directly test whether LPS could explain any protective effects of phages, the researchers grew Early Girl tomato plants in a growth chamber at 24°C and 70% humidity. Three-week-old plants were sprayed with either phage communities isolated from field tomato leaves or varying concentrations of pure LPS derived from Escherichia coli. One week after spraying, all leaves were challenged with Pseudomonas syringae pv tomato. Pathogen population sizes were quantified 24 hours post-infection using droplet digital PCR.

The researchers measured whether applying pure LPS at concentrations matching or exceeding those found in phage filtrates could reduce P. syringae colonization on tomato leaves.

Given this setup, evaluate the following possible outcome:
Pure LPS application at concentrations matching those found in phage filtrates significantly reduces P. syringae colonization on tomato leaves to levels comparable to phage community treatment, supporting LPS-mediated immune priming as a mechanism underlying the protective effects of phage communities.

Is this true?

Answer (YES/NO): NO